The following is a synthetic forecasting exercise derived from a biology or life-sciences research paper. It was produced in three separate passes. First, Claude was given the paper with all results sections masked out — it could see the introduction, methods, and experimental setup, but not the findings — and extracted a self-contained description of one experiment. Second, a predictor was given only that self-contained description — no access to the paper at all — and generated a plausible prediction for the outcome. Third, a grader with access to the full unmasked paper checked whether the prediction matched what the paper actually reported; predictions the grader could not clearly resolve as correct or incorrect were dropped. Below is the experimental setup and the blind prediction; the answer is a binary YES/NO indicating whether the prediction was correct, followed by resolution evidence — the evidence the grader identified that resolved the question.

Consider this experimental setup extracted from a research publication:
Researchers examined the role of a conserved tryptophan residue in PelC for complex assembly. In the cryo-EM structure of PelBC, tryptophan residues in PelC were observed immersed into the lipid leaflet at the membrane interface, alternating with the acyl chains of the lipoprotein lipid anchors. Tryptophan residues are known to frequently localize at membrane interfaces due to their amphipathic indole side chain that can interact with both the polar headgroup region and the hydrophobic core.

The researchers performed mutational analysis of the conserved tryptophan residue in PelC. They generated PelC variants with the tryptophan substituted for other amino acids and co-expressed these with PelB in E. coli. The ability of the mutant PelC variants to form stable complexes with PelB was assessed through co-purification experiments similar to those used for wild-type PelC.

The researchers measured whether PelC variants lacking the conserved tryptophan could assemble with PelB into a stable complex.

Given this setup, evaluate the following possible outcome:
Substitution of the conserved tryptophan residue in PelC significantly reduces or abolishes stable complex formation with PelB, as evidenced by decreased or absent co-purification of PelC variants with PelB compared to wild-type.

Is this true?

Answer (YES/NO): YES